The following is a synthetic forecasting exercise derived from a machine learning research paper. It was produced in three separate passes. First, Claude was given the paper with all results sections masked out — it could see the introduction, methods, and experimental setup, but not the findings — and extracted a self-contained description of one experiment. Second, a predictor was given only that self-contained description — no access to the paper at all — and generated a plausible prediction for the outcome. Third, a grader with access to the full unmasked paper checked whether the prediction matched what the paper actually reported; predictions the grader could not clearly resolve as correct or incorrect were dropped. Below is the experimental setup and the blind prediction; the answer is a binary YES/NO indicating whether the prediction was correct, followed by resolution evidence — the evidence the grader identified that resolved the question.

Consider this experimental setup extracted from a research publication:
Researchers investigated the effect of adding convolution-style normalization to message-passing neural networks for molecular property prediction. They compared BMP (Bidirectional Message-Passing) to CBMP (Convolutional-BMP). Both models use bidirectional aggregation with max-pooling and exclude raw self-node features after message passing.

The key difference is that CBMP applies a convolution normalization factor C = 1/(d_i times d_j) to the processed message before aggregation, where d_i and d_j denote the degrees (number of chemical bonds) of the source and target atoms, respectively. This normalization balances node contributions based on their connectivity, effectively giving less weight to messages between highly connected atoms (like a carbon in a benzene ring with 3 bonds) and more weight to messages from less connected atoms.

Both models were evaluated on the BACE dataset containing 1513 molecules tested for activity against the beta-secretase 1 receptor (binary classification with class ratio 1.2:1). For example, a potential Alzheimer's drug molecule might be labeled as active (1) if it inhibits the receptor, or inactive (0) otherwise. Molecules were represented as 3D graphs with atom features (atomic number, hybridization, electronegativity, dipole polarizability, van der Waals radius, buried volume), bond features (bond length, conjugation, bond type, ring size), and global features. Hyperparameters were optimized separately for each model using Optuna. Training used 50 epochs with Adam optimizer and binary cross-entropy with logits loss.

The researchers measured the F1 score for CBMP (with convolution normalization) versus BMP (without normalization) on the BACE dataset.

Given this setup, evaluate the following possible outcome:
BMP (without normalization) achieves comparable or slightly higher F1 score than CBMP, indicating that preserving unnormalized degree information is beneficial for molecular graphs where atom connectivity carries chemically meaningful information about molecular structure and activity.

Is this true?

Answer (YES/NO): YES